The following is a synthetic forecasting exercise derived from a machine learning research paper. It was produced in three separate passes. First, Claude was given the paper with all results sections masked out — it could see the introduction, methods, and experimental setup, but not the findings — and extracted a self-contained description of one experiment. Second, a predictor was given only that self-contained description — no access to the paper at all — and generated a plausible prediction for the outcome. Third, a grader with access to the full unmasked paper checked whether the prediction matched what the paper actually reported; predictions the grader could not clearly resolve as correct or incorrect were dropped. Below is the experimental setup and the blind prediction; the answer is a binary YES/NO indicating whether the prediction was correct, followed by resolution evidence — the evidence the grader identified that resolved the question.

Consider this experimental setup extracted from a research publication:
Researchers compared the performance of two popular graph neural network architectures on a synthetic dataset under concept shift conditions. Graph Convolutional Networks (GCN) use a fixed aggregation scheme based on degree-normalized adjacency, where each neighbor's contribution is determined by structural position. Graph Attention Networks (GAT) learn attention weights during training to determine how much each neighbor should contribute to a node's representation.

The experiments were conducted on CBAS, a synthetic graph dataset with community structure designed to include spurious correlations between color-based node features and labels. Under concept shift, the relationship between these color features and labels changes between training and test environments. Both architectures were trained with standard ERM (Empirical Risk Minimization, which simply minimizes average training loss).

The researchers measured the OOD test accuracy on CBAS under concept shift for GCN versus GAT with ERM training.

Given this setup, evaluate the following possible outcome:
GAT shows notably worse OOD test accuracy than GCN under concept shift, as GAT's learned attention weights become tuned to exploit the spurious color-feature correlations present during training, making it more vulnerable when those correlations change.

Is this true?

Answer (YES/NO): YES